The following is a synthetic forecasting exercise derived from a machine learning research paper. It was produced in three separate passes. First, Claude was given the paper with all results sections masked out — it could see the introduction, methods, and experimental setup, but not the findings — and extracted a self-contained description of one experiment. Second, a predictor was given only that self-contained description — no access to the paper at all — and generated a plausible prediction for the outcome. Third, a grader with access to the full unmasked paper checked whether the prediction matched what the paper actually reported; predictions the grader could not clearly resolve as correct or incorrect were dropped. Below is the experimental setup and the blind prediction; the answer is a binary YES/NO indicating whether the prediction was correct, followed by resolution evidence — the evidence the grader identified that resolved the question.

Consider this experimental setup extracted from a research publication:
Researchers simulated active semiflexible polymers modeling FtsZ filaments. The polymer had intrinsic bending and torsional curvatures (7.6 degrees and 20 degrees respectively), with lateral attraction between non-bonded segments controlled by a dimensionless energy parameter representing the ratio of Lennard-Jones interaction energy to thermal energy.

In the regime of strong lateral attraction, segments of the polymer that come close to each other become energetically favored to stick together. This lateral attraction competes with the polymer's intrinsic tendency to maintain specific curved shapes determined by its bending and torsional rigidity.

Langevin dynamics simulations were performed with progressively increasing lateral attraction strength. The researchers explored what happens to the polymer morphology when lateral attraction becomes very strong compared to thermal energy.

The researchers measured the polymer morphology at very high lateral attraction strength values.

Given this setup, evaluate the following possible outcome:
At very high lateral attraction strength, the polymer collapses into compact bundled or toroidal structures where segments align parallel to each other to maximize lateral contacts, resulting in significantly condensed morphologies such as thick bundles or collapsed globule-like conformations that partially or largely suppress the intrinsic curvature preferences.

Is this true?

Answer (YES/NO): NO